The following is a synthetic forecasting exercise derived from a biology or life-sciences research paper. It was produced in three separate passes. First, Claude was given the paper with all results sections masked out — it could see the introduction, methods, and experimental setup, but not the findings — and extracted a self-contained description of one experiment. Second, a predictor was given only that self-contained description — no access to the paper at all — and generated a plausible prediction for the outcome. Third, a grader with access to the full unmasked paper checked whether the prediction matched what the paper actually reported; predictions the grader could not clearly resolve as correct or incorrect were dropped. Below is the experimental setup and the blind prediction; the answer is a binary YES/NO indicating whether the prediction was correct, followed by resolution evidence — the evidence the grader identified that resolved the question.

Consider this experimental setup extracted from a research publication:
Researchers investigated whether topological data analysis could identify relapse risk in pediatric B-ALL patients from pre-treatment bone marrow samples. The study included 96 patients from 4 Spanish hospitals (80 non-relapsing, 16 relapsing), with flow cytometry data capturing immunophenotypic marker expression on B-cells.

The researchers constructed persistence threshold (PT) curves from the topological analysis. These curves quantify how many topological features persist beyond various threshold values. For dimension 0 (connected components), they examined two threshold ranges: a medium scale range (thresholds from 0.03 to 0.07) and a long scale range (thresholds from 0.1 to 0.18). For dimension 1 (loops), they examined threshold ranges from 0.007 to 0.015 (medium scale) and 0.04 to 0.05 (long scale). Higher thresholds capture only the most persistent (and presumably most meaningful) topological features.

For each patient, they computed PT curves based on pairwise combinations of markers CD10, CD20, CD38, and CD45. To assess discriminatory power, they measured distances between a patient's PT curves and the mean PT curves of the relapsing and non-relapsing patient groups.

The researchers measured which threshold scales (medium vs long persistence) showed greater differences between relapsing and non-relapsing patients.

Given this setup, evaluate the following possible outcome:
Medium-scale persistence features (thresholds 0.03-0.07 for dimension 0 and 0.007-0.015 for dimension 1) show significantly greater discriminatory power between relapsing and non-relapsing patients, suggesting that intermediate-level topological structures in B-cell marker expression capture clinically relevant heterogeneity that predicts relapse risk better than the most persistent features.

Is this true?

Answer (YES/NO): NO